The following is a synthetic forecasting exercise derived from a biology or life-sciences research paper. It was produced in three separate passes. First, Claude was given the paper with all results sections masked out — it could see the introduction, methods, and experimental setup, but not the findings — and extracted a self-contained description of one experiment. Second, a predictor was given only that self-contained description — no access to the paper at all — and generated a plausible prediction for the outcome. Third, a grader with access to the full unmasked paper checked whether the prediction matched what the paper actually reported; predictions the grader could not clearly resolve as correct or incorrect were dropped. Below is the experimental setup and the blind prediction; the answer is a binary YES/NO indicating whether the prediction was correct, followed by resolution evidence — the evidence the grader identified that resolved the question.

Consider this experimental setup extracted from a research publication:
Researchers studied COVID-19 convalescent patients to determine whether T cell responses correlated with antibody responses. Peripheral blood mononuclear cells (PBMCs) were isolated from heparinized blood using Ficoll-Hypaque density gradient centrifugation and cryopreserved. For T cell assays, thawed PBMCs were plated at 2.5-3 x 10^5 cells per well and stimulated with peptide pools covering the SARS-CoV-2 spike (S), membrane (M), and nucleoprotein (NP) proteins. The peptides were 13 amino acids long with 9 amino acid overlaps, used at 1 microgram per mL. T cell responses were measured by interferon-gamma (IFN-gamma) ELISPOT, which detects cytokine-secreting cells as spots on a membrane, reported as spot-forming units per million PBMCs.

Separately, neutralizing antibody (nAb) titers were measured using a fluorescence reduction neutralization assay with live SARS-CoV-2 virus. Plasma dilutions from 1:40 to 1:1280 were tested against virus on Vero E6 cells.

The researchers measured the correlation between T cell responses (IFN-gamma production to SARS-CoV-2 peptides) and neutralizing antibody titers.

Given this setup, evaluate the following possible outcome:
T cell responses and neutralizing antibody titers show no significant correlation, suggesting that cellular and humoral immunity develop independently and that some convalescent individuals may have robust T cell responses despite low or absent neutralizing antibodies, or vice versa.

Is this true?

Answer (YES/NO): NO